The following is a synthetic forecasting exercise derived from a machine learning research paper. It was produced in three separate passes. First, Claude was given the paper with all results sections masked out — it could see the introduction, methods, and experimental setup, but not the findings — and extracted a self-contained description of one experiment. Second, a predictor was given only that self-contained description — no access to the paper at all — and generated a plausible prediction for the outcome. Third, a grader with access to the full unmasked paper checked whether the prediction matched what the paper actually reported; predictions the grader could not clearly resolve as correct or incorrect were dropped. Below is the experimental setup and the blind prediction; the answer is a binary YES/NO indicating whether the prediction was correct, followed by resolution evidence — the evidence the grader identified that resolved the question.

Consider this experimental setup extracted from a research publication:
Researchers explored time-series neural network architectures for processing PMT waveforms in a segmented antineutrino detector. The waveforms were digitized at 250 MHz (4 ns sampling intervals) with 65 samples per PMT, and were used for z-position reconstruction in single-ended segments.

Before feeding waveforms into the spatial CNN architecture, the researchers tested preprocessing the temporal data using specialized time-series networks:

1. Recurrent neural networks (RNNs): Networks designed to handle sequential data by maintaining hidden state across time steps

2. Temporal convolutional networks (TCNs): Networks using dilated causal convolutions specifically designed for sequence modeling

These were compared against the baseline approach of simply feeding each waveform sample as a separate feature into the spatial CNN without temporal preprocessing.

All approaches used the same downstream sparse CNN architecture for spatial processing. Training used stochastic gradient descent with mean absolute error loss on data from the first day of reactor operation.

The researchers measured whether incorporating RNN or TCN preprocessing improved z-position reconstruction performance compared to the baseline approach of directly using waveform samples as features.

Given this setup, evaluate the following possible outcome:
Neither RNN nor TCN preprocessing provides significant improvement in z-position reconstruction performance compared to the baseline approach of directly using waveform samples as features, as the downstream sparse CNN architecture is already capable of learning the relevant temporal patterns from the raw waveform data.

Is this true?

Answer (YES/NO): YES